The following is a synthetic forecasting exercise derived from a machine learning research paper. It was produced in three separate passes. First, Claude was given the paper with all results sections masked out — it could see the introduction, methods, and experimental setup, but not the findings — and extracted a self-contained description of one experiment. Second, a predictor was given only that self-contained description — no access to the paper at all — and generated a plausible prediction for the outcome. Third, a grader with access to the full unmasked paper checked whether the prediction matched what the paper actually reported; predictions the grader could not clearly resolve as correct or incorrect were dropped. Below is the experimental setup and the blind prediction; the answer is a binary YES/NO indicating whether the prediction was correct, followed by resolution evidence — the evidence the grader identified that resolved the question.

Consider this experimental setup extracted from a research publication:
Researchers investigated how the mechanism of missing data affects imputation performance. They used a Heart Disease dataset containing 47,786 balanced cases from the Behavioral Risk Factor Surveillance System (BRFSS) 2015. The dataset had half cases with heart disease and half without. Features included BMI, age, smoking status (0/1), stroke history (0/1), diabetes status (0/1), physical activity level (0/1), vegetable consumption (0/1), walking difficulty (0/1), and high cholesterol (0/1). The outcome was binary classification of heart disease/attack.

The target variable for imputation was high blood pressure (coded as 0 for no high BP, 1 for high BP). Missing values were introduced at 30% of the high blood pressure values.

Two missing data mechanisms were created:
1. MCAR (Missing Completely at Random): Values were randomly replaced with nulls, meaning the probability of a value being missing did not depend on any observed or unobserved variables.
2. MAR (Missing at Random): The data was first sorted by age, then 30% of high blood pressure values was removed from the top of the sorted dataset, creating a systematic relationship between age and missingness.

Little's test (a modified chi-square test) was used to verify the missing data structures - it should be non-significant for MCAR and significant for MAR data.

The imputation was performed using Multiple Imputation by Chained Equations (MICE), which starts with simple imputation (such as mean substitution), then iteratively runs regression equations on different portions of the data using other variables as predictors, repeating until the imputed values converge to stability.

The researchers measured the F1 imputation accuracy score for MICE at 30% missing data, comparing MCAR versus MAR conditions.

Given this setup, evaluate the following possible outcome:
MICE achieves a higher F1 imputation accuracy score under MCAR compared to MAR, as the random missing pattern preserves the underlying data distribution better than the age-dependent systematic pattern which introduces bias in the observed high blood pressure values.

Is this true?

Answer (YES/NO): NO